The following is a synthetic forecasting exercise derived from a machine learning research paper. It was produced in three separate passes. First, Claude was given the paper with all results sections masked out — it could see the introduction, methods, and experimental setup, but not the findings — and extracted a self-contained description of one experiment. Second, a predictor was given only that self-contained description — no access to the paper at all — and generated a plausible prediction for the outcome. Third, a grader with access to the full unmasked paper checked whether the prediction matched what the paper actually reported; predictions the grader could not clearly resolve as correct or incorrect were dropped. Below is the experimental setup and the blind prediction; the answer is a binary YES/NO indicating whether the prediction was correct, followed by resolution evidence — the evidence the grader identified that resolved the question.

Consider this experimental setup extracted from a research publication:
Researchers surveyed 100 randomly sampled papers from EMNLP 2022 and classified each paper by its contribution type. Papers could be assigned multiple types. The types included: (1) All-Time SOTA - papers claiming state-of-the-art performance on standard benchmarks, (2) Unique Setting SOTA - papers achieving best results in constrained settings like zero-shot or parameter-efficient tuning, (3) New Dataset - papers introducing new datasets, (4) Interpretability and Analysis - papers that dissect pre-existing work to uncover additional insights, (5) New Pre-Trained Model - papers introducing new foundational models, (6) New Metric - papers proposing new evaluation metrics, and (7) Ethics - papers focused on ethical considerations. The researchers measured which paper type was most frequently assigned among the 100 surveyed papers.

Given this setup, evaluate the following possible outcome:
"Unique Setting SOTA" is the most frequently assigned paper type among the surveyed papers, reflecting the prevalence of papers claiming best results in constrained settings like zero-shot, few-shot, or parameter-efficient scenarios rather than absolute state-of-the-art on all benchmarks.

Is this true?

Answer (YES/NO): YES